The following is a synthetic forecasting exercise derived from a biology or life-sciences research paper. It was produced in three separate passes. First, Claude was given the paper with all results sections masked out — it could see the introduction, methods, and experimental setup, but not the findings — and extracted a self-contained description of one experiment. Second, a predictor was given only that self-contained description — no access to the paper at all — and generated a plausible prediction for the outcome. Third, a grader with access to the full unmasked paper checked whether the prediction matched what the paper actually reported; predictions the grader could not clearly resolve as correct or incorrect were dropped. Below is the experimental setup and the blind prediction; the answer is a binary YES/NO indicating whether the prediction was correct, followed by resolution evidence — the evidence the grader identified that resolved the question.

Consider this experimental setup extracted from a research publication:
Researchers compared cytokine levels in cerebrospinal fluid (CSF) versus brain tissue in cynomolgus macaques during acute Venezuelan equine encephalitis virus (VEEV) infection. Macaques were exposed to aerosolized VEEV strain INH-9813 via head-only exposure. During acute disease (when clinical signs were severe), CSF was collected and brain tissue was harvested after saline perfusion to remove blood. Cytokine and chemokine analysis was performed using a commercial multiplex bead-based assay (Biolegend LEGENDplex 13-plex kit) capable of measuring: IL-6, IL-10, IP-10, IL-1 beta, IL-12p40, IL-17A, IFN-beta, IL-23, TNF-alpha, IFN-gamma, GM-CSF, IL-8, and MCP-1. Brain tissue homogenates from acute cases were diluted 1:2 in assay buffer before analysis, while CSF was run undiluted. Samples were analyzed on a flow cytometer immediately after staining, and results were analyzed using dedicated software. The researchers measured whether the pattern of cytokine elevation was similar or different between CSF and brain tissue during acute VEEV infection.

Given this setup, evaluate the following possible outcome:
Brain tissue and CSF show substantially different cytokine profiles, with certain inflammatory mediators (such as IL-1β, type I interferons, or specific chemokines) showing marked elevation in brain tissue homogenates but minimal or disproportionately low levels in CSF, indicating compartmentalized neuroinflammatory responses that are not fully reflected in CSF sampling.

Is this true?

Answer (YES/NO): NO